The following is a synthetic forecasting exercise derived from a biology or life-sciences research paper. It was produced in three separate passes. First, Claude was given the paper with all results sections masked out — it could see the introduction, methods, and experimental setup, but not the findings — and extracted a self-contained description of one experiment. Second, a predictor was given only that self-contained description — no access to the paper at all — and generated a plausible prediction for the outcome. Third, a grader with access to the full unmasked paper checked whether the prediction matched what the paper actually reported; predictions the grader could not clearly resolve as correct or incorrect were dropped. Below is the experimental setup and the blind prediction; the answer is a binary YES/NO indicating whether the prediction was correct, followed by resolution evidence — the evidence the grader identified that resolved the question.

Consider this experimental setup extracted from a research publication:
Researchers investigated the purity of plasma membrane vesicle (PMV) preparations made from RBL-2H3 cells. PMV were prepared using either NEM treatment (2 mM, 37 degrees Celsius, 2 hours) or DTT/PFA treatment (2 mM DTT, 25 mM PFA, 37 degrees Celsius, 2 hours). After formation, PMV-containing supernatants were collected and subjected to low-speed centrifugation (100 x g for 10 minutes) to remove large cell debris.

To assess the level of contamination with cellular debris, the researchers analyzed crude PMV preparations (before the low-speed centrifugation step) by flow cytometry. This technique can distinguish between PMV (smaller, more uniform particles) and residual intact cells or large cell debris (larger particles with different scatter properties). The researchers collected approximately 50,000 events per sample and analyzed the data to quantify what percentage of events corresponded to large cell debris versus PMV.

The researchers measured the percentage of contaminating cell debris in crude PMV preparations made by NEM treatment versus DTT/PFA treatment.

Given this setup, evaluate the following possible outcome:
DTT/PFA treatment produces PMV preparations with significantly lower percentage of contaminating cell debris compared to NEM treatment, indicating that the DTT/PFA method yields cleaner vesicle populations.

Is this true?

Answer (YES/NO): YES